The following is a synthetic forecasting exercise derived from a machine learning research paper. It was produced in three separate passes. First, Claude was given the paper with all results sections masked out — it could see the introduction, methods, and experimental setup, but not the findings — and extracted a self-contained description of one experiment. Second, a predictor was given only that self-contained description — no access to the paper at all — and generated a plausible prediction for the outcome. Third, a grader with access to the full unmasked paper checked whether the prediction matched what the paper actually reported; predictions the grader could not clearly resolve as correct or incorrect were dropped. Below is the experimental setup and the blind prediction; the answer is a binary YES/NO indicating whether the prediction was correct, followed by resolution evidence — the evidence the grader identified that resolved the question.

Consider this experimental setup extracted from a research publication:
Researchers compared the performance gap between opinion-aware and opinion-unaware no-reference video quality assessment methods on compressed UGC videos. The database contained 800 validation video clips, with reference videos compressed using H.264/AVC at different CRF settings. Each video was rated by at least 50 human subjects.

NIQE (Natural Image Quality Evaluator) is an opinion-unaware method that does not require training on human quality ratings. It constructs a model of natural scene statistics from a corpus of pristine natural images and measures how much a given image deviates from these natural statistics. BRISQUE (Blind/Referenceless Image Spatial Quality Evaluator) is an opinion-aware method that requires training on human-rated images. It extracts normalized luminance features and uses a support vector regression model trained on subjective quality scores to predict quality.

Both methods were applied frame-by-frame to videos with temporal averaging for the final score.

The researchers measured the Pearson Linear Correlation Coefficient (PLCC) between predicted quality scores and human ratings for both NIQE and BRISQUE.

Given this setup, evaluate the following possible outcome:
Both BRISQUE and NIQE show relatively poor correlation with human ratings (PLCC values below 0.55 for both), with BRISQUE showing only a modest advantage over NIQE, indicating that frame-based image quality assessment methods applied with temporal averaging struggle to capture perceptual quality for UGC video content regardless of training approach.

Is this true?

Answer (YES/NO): NO